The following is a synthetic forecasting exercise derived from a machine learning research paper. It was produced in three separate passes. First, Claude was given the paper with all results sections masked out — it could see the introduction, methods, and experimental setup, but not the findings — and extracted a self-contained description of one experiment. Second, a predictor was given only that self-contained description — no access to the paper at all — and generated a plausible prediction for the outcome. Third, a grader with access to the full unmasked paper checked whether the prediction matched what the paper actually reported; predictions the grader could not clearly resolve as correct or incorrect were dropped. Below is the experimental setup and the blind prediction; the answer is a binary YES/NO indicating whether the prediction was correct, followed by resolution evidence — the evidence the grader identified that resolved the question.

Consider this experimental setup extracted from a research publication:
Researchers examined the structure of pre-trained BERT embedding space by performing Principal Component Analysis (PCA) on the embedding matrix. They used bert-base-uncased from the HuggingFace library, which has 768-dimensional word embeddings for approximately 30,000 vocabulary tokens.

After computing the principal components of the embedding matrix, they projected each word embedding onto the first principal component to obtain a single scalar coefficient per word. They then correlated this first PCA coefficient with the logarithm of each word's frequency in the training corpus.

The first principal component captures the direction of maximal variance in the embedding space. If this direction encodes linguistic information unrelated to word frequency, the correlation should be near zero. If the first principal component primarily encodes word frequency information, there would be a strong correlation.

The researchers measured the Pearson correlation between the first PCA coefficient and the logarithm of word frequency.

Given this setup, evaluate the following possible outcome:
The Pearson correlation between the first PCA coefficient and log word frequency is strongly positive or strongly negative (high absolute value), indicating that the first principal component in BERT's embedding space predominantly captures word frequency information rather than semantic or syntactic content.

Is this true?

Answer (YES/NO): YES